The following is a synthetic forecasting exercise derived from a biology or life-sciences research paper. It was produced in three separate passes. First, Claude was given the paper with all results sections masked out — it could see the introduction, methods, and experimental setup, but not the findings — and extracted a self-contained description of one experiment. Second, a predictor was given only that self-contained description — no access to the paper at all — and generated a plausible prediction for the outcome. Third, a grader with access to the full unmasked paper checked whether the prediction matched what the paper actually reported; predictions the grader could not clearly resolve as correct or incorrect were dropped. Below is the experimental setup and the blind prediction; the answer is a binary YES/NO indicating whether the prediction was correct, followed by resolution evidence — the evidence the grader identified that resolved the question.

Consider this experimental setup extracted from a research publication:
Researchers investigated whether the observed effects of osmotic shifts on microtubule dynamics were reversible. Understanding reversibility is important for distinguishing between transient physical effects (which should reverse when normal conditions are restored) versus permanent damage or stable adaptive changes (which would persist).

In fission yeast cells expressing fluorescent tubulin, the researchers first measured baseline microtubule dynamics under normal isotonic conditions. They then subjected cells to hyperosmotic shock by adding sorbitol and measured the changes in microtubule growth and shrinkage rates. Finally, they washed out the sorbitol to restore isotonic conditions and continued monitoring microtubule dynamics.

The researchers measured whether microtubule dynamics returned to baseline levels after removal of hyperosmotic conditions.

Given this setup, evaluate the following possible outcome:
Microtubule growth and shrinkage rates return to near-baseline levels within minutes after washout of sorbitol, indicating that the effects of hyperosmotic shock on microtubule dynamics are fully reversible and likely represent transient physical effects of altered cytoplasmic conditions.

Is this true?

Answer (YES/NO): YES